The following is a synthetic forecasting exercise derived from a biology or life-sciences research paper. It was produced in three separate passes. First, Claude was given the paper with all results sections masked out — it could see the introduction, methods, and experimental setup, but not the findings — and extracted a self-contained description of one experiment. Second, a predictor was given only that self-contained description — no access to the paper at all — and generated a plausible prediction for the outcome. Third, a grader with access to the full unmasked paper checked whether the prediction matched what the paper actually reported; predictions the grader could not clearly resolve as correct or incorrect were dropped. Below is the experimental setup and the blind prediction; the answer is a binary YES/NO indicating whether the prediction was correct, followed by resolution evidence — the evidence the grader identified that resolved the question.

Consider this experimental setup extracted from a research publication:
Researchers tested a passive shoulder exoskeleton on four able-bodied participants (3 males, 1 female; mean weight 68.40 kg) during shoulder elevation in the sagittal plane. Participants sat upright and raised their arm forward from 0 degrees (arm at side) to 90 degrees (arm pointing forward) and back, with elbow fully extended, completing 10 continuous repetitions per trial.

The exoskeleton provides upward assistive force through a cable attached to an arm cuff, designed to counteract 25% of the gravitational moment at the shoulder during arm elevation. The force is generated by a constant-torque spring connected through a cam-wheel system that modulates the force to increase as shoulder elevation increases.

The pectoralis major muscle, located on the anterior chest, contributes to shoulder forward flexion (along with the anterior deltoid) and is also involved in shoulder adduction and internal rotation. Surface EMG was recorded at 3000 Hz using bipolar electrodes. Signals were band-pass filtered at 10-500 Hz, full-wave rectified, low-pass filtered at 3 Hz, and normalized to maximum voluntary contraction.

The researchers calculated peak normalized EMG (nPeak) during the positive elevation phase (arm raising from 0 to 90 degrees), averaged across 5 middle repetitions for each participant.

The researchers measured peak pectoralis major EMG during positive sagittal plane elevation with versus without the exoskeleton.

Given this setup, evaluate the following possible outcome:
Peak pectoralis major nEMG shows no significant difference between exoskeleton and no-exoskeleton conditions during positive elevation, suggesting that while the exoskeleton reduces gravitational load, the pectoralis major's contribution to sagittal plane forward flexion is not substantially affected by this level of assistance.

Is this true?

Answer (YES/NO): YES